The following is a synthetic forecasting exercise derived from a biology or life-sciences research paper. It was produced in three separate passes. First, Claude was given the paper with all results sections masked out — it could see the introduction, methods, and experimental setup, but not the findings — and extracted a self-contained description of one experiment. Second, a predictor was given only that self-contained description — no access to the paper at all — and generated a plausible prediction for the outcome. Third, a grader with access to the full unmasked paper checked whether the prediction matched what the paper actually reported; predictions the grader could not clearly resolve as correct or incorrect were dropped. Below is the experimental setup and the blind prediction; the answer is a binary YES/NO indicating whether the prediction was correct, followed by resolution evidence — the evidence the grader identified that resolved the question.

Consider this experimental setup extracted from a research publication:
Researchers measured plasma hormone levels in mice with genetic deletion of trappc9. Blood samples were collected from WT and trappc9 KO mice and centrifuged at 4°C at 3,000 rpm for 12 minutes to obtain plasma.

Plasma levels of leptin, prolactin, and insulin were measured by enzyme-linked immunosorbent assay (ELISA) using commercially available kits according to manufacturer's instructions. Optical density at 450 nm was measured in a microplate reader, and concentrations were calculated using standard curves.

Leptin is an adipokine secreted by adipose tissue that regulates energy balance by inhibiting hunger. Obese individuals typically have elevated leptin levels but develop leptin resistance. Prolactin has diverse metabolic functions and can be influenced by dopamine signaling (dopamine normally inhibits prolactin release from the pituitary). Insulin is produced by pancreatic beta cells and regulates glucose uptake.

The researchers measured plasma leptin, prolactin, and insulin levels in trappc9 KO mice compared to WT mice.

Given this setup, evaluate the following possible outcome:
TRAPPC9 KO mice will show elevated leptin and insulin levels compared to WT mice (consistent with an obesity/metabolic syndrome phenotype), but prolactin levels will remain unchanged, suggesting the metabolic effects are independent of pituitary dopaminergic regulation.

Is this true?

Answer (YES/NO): NO